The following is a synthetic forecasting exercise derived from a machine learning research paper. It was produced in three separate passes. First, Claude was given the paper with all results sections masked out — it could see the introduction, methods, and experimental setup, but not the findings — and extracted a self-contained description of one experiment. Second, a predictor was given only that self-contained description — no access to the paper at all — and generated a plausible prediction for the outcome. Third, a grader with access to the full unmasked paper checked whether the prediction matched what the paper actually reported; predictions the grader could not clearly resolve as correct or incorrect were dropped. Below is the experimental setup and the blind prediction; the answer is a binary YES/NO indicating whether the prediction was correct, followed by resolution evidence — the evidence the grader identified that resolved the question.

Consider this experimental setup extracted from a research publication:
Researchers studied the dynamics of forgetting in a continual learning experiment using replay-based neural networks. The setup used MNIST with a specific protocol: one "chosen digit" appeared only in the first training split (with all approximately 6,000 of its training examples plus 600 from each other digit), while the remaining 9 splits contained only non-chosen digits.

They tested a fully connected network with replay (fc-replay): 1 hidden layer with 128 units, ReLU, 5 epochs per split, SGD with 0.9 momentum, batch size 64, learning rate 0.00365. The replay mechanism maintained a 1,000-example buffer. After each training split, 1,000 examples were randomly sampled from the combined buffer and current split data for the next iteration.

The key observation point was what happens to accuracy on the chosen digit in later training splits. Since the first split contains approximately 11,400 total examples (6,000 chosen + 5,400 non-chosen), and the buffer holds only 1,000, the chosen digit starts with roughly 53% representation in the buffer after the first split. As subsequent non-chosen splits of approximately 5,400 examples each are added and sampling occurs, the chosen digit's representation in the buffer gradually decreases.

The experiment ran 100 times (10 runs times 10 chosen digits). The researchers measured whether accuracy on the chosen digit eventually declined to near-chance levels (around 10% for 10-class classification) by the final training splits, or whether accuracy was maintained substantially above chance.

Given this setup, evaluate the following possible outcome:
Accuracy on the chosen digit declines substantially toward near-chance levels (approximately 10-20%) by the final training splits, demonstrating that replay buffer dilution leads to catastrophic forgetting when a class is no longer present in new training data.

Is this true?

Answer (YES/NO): YES